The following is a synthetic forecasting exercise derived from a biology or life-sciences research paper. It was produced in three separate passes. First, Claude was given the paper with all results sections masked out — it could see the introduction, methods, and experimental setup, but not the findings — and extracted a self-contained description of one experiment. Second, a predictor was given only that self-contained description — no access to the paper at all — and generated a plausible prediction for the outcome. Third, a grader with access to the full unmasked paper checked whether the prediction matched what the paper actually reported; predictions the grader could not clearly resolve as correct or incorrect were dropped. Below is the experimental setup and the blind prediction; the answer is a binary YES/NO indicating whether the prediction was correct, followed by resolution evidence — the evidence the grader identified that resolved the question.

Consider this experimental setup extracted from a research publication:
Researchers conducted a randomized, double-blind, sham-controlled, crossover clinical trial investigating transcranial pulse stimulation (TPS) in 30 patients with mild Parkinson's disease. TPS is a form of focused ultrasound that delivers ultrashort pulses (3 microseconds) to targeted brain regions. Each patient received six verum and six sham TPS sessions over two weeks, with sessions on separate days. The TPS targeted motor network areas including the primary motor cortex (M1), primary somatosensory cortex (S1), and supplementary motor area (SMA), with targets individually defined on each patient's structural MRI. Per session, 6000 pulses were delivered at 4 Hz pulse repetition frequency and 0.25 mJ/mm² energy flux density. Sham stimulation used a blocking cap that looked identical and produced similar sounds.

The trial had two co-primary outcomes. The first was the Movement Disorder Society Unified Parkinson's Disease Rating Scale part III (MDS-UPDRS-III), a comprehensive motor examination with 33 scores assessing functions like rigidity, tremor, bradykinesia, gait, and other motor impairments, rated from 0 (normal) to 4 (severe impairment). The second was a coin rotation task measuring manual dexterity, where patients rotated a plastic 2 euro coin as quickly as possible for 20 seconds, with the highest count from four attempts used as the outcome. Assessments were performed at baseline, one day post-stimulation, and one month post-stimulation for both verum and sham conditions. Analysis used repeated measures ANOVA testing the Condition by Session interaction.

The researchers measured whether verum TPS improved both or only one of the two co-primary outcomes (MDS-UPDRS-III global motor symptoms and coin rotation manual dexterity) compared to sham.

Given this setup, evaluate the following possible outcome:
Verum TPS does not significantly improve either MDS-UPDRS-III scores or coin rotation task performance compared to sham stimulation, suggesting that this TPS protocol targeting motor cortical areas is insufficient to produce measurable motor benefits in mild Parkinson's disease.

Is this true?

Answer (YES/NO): NO